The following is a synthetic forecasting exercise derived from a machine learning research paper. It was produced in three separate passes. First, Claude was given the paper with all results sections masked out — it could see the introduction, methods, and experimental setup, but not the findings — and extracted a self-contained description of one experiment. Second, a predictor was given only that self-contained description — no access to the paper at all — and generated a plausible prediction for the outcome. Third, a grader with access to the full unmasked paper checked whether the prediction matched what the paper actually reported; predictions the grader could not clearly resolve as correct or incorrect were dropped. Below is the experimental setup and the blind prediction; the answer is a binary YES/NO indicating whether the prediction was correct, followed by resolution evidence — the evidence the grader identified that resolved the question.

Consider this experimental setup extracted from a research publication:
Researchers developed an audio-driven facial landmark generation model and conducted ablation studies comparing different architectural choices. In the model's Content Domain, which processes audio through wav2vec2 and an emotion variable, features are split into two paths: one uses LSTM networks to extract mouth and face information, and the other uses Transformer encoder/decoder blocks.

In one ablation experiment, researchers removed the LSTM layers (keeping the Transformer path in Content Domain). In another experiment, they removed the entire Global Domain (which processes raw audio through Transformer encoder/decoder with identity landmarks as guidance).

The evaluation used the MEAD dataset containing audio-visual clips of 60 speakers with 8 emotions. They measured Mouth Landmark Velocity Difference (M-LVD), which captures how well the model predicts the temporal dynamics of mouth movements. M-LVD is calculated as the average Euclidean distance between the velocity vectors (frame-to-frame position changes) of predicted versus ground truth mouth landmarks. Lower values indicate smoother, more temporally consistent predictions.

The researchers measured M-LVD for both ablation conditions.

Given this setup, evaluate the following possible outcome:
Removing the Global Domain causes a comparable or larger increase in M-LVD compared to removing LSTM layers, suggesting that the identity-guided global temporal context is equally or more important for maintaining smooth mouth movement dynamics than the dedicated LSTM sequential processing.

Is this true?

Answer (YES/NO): NO